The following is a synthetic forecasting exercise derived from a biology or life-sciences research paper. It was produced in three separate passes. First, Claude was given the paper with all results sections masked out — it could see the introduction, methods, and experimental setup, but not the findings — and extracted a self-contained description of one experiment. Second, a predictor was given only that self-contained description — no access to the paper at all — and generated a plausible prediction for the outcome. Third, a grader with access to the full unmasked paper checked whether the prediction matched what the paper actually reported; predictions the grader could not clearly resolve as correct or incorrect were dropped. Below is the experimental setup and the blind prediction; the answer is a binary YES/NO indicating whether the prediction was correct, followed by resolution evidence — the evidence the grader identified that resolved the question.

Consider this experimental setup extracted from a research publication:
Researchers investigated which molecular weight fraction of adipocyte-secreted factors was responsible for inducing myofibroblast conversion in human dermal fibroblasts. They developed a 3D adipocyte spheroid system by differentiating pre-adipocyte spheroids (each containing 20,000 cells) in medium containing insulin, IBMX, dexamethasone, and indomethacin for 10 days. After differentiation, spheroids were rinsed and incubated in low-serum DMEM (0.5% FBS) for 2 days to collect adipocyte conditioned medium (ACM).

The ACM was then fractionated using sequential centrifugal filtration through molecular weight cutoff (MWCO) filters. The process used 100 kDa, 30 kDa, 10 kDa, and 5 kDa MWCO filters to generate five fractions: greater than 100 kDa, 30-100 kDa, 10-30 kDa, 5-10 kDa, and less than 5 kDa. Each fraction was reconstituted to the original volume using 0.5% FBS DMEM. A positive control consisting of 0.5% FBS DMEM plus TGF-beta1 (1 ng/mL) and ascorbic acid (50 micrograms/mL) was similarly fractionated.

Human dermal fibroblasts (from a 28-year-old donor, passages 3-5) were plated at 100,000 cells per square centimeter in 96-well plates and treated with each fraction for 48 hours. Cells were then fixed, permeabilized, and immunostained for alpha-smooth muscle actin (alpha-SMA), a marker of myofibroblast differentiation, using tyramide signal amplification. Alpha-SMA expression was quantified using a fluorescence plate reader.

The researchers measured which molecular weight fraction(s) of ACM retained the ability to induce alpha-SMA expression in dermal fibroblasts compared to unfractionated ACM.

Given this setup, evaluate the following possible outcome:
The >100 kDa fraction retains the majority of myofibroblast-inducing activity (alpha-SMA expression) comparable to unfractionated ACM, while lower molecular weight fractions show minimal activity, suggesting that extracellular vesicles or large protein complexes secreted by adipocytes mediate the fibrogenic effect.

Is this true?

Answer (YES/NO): NO